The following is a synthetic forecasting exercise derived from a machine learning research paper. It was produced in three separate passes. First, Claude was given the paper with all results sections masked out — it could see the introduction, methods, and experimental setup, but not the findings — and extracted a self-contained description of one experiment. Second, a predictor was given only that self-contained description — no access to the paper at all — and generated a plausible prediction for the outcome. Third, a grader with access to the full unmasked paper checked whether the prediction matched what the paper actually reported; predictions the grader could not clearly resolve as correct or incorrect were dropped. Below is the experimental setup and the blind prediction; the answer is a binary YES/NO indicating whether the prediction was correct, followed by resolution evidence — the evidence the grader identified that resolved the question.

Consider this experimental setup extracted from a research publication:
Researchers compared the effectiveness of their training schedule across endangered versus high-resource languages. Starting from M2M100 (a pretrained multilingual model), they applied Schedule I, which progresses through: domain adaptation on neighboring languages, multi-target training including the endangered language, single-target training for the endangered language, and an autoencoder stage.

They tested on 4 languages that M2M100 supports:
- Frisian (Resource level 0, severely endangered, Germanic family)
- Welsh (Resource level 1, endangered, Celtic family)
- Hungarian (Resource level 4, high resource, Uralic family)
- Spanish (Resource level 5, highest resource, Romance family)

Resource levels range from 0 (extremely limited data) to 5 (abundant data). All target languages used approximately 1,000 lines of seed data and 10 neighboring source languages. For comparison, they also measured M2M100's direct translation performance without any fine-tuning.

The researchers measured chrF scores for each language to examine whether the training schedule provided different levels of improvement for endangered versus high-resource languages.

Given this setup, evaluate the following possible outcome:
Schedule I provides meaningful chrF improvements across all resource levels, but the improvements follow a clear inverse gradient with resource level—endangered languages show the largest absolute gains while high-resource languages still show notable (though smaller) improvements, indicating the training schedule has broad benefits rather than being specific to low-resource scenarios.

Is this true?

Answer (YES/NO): NO